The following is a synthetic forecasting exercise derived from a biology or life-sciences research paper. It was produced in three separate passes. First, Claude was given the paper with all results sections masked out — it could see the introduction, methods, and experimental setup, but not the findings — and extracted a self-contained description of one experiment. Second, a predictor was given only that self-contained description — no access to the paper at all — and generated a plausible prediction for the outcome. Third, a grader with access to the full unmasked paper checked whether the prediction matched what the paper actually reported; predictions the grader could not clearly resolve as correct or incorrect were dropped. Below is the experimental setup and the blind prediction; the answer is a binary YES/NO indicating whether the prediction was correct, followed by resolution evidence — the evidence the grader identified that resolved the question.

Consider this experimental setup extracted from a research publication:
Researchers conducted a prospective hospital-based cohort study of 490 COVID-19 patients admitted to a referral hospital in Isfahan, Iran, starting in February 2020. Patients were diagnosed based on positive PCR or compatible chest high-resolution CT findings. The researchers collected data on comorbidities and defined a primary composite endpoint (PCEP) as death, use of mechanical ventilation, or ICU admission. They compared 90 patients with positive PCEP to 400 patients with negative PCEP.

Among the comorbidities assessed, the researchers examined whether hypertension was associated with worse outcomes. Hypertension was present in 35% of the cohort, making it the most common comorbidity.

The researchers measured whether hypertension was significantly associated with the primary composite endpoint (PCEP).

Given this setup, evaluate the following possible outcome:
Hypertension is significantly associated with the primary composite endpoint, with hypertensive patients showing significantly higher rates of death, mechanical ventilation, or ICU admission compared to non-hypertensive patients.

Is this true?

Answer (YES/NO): NO